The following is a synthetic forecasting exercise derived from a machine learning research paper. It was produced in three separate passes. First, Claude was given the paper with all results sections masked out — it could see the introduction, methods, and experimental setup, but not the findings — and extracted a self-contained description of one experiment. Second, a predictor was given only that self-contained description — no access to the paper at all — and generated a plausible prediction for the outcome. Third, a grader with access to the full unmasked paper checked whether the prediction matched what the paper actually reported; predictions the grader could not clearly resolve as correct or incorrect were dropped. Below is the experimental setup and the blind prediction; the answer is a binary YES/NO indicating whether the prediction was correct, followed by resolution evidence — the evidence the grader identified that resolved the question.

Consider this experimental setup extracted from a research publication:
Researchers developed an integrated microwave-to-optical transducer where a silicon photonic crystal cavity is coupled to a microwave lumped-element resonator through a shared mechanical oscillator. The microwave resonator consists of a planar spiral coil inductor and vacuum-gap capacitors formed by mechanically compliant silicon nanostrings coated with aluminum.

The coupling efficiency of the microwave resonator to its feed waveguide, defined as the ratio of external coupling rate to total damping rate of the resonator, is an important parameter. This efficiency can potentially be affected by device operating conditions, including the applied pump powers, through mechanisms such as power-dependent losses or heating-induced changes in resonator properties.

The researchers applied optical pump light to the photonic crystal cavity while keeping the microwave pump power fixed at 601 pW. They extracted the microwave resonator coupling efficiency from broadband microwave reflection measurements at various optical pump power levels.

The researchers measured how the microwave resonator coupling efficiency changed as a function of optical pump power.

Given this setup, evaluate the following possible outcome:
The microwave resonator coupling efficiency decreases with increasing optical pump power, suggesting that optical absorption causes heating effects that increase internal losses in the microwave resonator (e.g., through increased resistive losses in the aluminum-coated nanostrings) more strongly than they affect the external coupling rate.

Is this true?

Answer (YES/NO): YES